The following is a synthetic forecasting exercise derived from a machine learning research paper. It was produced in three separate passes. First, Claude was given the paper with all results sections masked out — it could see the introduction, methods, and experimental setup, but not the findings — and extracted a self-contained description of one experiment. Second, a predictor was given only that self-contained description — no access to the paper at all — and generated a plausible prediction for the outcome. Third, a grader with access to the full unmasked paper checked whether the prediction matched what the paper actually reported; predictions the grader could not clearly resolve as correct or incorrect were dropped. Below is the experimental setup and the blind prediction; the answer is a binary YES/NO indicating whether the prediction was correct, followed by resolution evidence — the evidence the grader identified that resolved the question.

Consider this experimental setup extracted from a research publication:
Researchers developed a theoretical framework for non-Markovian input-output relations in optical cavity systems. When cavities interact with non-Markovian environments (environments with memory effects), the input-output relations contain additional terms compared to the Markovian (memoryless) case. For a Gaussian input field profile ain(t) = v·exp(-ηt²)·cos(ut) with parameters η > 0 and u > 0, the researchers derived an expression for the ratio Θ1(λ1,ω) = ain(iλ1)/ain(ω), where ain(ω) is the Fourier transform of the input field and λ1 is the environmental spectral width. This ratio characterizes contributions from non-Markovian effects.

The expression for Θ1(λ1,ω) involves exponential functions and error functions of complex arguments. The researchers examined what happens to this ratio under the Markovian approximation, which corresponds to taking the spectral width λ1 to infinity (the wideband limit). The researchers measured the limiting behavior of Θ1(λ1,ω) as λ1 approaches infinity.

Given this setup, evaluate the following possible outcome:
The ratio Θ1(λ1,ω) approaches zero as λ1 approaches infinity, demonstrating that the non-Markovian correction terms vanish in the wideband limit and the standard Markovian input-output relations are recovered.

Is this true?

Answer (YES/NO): YES